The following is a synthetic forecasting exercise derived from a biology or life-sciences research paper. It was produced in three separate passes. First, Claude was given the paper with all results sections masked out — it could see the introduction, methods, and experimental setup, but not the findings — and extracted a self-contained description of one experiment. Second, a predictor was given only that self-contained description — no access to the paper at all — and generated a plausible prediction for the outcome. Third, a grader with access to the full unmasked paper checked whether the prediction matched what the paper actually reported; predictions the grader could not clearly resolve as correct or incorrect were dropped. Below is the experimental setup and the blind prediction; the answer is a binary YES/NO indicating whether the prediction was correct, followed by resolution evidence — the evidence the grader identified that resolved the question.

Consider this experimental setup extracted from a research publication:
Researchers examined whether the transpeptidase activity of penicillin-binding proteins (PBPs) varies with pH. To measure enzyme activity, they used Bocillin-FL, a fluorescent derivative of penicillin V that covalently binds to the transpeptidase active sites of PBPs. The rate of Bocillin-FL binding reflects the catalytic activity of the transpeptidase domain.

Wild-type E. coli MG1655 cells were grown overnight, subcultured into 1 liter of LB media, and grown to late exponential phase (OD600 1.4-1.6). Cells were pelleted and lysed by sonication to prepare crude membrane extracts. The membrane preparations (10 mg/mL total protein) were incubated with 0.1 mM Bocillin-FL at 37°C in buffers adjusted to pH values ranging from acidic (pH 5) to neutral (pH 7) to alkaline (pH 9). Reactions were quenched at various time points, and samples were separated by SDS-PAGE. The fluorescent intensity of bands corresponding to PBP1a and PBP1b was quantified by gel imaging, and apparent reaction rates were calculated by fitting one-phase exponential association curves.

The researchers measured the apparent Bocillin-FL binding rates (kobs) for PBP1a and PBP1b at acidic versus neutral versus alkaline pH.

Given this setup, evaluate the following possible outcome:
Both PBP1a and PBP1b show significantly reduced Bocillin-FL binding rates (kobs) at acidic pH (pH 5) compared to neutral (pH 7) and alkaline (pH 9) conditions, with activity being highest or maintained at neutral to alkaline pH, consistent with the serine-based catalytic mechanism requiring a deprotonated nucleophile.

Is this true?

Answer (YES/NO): NO